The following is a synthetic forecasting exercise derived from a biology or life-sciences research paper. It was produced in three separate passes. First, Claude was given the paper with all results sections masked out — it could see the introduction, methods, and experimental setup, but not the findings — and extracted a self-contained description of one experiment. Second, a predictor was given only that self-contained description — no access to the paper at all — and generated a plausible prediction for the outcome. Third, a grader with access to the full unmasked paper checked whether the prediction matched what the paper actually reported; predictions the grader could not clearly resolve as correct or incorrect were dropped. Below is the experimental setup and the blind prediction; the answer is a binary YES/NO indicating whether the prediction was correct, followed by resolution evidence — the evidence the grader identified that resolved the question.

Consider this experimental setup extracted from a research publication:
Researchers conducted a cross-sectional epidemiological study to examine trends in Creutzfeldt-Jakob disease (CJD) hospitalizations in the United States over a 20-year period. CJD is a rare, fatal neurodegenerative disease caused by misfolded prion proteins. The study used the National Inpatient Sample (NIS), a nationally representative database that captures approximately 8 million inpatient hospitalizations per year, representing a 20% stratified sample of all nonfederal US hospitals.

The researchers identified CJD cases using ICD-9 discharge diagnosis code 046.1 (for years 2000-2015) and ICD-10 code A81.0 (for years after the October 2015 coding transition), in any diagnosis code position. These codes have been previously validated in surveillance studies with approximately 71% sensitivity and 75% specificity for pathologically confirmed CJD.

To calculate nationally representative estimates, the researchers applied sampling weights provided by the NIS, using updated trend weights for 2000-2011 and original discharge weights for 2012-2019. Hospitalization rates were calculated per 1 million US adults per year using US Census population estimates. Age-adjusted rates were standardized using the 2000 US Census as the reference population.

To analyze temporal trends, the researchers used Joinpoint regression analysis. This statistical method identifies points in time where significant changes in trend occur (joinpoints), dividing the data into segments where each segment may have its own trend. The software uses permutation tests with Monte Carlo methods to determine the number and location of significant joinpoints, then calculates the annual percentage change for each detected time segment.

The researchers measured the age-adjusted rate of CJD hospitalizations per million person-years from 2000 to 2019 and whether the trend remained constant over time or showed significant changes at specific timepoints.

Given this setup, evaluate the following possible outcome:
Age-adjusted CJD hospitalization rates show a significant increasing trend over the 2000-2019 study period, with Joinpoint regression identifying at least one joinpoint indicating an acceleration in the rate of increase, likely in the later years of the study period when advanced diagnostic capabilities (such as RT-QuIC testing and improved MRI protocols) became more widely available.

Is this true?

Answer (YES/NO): NO